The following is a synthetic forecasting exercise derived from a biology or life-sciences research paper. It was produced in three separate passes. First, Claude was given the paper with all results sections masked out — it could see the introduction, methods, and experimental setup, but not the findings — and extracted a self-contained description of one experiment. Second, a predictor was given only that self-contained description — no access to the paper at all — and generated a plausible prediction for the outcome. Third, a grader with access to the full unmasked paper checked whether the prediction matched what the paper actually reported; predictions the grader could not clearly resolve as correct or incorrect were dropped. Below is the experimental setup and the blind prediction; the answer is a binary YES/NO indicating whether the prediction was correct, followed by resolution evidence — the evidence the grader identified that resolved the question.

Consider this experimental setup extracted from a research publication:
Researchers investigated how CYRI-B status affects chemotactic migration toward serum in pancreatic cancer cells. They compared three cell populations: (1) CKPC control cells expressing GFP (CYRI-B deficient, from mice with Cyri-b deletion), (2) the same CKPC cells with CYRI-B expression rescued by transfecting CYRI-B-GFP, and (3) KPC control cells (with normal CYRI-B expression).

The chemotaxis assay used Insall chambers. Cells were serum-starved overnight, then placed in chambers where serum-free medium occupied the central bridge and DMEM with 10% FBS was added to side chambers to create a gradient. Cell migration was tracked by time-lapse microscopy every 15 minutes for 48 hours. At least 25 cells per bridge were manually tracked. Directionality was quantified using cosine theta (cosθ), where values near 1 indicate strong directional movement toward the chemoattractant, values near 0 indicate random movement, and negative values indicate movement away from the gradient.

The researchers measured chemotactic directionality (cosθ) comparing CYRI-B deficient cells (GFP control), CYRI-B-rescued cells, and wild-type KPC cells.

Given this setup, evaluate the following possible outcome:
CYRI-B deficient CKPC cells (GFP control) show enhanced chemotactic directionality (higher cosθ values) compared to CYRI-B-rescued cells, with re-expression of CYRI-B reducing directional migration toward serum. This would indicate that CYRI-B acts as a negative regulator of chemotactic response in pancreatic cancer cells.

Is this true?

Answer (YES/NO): NO